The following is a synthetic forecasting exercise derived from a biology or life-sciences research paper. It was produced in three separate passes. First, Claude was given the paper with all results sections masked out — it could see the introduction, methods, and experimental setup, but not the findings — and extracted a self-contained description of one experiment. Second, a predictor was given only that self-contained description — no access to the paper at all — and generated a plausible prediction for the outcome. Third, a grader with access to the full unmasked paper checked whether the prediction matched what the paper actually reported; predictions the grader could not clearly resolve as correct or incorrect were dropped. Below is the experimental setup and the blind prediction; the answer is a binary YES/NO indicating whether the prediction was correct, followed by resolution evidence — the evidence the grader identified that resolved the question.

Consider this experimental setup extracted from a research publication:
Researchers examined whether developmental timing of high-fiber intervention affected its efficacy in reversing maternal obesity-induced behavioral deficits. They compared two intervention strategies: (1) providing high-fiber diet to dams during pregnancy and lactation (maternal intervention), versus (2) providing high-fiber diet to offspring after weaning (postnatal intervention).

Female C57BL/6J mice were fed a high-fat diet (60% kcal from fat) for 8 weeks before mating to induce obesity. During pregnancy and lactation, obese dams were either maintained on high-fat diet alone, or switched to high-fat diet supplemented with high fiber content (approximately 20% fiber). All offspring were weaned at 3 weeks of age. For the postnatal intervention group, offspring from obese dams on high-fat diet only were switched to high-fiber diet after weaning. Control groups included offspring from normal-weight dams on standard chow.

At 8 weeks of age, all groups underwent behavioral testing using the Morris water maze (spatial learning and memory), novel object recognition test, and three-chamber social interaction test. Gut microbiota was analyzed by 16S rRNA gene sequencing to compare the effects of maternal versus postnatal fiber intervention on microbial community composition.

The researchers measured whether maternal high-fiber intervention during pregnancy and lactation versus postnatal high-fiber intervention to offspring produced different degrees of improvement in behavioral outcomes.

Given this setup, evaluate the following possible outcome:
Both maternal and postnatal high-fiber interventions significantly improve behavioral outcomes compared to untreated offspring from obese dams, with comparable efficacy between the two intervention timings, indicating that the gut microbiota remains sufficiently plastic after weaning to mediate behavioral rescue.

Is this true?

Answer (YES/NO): YES